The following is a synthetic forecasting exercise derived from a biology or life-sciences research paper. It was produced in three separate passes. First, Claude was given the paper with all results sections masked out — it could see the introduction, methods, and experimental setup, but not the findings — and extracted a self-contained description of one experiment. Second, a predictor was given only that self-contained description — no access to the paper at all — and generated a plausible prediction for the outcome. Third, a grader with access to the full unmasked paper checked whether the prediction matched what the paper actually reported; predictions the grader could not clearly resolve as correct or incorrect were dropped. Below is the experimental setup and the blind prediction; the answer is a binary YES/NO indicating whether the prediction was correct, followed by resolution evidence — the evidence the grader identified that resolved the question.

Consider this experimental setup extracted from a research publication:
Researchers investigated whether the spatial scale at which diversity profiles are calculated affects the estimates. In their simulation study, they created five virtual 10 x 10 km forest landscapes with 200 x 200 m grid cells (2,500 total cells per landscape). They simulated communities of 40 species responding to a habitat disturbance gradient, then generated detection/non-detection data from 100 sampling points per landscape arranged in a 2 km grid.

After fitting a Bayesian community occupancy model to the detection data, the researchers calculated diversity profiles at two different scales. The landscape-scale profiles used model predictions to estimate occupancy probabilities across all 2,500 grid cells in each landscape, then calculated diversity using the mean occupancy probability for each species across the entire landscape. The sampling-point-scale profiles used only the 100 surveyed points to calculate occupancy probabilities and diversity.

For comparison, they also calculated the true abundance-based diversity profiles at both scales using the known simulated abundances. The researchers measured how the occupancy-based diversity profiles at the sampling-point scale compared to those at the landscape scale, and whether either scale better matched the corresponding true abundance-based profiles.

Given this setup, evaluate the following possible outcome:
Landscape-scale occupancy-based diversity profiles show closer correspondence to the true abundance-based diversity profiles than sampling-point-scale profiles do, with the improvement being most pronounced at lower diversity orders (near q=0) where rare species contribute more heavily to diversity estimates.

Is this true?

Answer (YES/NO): NO